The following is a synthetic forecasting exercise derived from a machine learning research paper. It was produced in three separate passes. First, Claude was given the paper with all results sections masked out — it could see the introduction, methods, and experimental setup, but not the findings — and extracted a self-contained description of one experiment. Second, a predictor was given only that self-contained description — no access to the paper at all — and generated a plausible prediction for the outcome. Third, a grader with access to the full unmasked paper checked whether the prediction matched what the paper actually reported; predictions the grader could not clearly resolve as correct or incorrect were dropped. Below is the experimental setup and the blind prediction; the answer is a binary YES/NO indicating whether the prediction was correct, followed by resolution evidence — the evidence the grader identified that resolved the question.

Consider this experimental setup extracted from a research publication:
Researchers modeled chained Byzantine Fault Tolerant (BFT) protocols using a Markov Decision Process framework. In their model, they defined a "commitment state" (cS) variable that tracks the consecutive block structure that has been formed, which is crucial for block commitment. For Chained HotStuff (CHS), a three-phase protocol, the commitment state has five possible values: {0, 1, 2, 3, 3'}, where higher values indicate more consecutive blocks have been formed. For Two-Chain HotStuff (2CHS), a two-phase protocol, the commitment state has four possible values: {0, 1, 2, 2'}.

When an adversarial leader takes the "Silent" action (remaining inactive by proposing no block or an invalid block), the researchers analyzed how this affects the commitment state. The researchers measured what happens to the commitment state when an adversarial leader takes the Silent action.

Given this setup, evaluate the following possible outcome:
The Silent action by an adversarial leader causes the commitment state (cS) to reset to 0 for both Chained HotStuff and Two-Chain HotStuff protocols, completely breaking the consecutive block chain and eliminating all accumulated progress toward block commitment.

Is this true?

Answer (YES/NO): YES